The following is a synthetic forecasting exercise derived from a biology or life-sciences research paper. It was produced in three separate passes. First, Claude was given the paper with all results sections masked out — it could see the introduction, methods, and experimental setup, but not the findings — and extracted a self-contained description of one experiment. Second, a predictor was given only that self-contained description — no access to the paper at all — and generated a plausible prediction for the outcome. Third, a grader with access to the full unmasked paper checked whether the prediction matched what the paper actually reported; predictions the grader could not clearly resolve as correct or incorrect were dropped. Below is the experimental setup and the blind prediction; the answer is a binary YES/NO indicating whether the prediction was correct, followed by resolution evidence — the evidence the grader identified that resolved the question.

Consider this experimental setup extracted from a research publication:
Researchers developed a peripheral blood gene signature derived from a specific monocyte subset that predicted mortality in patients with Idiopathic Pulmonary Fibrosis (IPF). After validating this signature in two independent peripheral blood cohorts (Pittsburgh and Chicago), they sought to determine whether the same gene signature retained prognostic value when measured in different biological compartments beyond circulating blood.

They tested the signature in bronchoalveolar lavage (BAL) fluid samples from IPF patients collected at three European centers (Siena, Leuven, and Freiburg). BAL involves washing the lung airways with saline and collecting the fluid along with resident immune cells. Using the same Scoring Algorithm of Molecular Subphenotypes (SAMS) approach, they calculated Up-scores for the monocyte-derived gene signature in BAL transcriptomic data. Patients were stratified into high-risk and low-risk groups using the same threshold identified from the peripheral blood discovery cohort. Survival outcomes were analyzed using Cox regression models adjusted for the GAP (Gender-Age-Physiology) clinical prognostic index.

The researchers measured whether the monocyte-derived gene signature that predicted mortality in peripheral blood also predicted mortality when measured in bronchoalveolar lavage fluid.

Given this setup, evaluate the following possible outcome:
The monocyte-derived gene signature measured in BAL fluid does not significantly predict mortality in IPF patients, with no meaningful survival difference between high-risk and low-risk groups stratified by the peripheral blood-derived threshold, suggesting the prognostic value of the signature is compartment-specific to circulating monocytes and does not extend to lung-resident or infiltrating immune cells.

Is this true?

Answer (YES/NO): NO